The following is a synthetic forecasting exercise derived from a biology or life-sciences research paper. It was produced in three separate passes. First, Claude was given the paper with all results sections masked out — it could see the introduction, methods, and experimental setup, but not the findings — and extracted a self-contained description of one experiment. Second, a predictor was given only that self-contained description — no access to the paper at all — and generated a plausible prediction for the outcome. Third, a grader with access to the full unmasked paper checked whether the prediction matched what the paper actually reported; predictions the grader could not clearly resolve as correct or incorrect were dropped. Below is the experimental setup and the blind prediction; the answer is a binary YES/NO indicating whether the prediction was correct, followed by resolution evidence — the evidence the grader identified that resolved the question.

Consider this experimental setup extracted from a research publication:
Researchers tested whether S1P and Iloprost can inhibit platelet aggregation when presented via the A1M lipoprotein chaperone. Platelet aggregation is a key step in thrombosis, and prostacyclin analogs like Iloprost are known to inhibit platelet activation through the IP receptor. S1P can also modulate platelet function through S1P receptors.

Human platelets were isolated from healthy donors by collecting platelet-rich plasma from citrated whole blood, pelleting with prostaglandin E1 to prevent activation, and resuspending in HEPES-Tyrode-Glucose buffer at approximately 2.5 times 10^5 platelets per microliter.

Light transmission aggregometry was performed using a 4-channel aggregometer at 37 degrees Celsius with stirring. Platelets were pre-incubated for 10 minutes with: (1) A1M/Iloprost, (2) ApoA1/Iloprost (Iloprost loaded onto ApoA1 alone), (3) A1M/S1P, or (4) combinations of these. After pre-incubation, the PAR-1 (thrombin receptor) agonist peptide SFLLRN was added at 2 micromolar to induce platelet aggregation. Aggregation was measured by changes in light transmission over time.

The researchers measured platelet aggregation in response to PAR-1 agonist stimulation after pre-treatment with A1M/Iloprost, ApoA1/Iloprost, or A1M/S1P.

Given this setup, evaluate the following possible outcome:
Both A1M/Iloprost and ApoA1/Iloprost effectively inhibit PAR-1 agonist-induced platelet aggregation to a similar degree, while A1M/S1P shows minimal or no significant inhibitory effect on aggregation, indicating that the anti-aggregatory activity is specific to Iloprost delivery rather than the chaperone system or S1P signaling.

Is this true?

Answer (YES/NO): YES